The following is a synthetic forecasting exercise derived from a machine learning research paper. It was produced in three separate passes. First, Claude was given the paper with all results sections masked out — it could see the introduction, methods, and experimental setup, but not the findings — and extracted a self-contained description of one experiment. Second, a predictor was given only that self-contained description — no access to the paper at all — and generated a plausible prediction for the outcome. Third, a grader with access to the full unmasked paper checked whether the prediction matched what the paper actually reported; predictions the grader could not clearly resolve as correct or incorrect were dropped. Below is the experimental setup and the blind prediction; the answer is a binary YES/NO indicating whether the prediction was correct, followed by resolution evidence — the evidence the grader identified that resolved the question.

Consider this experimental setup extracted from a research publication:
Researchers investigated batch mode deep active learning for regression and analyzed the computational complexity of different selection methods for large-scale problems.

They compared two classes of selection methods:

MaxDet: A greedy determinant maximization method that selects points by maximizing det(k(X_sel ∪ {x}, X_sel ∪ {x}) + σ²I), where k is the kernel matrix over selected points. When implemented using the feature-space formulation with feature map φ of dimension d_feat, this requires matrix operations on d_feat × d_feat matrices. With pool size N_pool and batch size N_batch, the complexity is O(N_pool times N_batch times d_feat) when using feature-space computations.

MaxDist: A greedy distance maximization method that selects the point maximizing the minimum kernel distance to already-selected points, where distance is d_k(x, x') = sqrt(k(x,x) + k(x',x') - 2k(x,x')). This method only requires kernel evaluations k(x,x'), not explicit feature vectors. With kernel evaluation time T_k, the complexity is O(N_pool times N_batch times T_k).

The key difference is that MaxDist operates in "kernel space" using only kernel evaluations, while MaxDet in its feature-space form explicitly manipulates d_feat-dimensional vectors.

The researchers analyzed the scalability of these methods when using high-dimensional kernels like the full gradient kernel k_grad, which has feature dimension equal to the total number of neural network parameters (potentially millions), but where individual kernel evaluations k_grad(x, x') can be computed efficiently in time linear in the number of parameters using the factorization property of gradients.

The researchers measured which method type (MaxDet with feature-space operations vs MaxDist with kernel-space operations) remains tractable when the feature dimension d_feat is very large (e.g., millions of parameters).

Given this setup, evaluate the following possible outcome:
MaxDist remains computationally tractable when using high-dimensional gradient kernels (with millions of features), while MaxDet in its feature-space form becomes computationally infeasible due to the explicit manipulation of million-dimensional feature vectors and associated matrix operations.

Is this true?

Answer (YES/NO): NO